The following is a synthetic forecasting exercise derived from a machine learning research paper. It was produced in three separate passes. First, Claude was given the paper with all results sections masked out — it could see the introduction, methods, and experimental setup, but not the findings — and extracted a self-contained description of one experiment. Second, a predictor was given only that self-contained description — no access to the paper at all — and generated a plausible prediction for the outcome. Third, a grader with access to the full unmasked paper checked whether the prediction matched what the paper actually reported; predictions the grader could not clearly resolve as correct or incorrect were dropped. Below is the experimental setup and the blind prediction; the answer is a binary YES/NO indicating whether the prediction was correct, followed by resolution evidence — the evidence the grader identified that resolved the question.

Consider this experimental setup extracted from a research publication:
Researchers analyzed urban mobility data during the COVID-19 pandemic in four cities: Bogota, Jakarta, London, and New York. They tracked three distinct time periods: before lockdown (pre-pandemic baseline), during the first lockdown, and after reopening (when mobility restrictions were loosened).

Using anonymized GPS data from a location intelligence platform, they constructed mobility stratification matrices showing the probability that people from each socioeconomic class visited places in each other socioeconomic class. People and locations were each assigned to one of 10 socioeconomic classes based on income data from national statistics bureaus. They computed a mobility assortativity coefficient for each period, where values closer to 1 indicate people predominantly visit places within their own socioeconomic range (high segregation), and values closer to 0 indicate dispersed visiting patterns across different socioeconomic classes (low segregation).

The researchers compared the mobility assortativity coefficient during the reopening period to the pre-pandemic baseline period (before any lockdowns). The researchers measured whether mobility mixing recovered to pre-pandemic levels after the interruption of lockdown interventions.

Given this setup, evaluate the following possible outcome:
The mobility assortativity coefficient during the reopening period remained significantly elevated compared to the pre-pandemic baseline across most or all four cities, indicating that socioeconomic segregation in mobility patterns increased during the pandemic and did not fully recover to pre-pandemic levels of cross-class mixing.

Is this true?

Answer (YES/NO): YES